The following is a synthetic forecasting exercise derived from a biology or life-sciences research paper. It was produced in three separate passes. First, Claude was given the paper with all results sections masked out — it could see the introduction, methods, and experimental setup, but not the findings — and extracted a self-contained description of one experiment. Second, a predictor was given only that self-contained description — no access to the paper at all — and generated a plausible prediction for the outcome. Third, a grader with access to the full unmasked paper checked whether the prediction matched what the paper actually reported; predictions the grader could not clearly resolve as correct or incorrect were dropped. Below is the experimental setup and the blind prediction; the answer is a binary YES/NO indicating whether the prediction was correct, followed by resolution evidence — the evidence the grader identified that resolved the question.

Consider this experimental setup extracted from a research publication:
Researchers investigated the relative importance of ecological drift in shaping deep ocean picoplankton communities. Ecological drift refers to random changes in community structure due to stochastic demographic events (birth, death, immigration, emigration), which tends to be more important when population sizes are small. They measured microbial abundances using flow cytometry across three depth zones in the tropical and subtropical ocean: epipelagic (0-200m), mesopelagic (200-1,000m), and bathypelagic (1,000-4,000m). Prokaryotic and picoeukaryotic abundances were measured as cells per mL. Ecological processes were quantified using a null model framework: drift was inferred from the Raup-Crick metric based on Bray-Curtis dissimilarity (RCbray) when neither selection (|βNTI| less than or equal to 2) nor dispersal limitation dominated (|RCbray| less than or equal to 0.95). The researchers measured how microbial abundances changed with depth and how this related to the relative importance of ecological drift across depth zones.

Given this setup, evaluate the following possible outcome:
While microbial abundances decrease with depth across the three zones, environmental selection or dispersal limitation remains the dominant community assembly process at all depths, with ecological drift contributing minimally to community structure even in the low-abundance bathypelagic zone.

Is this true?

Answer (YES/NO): NO